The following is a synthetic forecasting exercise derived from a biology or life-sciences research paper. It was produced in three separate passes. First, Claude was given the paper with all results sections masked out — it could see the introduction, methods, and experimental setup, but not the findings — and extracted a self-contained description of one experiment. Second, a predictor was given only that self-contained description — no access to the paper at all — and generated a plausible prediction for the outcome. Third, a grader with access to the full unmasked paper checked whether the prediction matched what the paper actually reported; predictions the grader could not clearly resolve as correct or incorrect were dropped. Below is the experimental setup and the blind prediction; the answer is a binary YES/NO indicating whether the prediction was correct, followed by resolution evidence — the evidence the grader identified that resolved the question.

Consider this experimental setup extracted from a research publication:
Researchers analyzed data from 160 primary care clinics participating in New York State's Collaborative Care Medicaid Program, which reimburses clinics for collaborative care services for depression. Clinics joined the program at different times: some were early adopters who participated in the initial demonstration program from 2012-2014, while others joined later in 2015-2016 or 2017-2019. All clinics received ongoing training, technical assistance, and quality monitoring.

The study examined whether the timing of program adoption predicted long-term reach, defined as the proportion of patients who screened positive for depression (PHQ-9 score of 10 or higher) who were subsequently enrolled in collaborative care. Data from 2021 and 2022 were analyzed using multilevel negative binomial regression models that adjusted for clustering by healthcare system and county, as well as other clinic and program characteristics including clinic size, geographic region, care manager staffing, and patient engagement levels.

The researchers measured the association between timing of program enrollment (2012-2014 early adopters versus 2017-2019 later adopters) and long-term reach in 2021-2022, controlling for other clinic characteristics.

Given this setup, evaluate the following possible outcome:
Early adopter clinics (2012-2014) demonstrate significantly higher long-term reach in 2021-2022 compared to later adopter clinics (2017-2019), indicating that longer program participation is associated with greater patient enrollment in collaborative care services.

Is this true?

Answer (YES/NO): YES